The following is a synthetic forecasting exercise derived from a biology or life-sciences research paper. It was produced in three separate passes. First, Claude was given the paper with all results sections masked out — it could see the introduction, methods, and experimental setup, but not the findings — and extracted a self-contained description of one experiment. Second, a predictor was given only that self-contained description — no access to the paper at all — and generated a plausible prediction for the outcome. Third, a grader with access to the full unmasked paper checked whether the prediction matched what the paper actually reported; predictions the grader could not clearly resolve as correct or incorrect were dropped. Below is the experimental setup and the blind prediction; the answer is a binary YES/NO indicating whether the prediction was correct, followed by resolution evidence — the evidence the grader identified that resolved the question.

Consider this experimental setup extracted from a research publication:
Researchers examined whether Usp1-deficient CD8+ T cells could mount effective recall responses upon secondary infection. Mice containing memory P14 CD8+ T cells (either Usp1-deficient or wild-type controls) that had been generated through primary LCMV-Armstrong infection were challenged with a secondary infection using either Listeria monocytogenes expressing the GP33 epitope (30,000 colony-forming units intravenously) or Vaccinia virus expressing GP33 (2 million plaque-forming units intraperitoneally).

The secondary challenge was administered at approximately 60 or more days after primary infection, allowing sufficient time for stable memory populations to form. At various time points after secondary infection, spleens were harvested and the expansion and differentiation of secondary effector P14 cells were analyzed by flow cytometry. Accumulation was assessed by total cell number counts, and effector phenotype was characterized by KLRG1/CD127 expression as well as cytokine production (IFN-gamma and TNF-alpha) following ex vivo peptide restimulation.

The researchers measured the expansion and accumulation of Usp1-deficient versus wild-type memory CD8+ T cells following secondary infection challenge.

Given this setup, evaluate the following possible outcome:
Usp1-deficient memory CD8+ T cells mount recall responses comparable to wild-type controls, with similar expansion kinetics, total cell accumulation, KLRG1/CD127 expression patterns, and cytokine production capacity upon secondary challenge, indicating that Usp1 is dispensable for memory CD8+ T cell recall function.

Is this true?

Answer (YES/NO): NO